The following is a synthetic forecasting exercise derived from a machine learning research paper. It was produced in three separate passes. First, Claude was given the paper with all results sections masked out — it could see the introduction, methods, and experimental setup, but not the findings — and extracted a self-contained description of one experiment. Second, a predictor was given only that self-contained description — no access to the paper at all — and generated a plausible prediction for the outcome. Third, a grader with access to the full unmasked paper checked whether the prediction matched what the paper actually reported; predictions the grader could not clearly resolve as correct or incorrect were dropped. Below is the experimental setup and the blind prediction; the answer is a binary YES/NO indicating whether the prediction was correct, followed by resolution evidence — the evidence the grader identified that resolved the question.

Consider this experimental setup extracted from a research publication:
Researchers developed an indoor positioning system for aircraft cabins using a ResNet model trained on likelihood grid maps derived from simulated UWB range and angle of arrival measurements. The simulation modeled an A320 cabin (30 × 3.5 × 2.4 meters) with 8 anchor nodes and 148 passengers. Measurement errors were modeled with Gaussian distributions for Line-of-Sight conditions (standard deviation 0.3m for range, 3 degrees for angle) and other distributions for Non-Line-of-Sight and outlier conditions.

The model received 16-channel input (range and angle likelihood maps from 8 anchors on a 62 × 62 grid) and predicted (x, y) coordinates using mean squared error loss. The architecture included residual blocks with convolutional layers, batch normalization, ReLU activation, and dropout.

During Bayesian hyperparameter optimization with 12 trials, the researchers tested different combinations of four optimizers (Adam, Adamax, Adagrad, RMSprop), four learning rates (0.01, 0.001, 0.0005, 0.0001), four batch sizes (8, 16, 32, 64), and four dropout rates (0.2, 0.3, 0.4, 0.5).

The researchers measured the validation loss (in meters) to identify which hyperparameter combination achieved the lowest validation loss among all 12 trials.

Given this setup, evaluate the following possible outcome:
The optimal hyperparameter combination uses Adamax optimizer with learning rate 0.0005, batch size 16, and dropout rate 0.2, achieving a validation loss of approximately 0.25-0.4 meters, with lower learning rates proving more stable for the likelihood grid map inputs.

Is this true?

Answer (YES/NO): NO